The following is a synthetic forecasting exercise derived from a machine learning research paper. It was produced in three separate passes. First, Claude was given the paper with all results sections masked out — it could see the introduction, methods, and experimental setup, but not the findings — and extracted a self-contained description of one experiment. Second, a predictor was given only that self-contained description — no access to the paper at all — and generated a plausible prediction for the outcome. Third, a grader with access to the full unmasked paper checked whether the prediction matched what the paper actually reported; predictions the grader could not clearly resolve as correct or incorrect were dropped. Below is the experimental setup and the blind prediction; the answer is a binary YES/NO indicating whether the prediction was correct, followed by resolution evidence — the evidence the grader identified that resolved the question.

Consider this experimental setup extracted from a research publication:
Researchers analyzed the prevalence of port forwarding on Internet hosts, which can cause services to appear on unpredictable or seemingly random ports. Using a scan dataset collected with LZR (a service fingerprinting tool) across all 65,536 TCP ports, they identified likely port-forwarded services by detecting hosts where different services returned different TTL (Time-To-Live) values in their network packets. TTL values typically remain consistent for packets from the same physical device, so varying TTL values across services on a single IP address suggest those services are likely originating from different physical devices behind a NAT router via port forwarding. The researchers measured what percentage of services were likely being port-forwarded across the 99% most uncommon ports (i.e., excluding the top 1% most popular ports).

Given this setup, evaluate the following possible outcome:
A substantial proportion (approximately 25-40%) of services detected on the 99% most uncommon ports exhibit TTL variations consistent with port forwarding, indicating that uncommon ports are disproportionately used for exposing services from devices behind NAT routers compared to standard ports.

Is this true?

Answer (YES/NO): NO